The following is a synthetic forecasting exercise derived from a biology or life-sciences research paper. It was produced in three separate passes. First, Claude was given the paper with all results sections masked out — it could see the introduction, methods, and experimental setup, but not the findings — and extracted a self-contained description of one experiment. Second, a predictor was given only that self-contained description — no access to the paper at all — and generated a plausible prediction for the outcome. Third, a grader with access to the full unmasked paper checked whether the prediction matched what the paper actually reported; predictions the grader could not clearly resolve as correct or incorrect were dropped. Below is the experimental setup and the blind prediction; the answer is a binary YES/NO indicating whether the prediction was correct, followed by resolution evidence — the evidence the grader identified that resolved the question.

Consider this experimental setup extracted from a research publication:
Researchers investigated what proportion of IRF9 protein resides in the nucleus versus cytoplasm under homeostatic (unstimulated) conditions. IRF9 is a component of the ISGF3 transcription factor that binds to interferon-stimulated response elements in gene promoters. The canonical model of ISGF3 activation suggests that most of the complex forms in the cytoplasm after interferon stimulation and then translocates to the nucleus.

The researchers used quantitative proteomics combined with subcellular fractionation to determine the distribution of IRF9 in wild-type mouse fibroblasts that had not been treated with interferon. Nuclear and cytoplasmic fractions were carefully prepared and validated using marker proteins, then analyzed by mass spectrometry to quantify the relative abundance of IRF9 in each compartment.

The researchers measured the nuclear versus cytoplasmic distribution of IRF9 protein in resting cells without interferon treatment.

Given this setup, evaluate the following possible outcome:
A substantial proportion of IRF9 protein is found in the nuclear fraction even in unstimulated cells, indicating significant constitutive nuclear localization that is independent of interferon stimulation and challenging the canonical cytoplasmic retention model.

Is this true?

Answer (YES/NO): YES